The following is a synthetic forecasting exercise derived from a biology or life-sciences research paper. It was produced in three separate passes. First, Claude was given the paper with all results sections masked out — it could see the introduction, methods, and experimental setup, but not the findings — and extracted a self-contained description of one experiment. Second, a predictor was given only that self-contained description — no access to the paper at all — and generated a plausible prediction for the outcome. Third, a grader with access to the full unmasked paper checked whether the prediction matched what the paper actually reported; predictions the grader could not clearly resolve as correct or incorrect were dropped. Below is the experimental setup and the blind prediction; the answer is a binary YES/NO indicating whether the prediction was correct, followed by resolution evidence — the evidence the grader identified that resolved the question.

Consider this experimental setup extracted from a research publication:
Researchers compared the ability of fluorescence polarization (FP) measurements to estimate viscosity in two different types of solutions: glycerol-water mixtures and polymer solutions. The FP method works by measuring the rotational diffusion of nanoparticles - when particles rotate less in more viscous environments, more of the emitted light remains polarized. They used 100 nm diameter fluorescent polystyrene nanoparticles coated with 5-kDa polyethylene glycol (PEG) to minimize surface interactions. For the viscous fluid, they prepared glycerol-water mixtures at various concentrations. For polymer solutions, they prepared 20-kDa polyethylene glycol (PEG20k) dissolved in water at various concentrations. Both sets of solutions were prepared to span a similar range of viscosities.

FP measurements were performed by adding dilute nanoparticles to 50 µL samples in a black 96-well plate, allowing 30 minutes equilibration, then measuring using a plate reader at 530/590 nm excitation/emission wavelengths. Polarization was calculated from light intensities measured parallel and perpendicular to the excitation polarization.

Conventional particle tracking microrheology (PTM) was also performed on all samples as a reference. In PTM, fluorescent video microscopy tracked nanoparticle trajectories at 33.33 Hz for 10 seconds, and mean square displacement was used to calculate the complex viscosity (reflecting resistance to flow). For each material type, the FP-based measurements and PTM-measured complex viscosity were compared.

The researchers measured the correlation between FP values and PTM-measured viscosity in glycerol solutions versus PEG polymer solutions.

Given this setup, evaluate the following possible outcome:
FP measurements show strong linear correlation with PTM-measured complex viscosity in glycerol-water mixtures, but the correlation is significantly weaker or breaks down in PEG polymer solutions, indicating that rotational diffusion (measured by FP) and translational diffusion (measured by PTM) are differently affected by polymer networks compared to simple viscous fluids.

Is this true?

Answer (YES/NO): YES